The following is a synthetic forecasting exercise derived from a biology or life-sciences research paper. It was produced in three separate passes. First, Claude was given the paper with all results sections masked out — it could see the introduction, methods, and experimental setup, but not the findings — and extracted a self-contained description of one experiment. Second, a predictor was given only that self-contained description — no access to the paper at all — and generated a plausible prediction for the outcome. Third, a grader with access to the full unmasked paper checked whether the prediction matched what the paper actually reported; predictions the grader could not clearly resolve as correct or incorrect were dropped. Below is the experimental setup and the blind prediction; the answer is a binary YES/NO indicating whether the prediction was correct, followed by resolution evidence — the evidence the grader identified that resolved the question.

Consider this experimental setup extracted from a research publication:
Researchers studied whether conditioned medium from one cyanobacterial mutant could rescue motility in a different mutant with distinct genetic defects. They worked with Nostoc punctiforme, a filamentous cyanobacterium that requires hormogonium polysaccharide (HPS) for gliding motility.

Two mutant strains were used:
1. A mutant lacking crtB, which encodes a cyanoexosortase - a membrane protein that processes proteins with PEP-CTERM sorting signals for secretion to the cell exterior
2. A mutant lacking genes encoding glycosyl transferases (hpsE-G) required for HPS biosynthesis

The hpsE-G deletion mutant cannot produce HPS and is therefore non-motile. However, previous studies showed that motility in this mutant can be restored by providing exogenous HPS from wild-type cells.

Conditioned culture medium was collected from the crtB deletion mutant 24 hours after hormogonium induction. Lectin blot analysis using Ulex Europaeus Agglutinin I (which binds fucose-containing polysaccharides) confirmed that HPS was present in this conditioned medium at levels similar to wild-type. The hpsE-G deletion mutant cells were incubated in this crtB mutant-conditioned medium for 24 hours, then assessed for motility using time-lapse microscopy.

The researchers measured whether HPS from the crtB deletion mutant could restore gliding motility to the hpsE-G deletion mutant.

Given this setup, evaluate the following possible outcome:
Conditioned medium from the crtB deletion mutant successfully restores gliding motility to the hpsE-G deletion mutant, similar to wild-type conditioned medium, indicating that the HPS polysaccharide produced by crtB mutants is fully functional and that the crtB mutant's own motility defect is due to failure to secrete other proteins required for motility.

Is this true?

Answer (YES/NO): NO